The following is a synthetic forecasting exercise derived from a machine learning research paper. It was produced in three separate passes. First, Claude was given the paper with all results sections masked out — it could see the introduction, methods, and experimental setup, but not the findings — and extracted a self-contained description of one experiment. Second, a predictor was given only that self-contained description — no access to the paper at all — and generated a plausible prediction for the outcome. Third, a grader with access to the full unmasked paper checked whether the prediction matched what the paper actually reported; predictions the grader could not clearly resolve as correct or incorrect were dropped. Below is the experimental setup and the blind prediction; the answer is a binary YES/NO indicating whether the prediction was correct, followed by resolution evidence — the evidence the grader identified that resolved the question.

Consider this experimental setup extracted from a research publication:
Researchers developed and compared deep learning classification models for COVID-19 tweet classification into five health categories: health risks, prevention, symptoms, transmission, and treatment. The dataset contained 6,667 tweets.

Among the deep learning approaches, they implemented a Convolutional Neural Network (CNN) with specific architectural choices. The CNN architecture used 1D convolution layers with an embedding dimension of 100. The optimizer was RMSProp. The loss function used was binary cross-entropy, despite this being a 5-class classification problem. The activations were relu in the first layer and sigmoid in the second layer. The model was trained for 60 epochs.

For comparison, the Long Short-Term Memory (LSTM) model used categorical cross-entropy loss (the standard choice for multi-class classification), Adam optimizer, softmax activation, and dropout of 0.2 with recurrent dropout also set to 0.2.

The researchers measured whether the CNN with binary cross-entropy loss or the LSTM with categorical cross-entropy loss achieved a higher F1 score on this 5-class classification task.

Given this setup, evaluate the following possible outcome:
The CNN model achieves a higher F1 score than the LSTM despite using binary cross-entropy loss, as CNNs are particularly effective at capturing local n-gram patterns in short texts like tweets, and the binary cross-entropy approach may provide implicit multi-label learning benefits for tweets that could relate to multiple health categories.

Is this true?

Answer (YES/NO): YES